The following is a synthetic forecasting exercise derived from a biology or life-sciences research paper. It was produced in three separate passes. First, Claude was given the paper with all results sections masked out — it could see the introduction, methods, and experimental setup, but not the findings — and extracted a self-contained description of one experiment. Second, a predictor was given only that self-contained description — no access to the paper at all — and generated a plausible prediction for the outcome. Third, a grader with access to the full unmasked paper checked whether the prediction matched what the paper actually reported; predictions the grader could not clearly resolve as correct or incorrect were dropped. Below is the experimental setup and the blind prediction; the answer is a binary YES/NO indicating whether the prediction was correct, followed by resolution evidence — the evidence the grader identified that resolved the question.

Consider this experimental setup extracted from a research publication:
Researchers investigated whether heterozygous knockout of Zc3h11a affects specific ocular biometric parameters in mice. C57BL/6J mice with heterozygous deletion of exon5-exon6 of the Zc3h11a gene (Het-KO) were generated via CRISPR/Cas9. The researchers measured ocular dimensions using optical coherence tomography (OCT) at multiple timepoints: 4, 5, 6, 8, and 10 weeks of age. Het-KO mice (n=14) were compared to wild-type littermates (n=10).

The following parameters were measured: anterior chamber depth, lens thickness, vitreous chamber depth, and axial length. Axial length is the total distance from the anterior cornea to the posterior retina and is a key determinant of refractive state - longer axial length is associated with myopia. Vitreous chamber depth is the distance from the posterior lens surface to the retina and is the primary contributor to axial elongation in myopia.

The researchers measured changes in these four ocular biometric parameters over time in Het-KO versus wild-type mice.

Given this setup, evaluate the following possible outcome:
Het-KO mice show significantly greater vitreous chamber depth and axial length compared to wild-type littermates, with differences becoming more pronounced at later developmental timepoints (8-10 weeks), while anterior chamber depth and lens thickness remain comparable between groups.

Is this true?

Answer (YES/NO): NO